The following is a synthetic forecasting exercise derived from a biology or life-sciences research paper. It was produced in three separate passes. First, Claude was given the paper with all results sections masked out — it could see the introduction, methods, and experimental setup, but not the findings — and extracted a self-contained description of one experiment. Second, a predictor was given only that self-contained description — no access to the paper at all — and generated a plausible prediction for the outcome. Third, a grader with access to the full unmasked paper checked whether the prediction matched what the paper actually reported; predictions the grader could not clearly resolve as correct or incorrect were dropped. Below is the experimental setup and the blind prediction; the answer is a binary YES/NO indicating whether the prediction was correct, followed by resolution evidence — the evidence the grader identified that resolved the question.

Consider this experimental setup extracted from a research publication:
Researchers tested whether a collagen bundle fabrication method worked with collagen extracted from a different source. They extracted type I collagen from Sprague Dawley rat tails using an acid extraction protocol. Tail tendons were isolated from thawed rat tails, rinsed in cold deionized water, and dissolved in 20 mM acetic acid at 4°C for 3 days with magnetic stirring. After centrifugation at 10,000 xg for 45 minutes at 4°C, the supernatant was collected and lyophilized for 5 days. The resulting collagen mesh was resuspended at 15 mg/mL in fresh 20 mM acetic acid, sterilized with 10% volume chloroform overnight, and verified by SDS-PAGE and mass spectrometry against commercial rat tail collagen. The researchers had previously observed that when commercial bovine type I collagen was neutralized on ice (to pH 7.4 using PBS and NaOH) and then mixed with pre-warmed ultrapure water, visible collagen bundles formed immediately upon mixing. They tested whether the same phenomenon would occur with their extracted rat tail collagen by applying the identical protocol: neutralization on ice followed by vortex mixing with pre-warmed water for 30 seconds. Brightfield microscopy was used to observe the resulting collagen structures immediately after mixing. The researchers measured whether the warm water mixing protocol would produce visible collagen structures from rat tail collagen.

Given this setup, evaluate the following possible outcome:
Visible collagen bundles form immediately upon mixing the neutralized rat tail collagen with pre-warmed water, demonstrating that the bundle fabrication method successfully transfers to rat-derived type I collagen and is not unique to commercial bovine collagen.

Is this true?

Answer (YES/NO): YES